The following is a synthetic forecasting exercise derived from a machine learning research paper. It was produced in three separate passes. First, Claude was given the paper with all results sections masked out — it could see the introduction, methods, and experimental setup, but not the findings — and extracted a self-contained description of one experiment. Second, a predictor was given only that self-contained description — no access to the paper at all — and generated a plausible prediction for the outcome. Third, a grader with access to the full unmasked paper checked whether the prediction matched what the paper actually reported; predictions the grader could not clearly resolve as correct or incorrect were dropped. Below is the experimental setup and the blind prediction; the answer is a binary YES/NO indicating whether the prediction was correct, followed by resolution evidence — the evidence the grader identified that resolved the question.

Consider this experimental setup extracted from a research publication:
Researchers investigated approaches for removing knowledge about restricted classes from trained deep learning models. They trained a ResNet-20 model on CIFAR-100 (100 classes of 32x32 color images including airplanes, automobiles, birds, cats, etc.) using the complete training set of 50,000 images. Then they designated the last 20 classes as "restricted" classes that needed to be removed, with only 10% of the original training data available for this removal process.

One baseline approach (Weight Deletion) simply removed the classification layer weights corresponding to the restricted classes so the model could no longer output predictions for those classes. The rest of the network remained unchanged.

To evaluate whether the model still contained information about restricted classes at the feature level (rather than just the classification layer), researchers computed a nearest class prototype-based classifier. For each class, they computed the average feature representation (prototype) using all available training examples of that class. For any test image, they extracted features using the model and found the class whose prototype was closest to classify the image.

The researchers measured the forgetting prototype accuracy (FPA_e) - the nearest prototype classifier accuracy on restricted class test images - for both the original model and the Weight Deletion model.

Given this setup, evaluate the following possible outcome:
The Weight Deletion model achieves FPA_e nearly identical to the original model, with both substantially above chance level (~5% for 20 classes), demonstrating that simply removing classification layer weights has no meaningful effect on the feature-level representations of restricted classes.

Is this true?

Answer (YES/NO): YES